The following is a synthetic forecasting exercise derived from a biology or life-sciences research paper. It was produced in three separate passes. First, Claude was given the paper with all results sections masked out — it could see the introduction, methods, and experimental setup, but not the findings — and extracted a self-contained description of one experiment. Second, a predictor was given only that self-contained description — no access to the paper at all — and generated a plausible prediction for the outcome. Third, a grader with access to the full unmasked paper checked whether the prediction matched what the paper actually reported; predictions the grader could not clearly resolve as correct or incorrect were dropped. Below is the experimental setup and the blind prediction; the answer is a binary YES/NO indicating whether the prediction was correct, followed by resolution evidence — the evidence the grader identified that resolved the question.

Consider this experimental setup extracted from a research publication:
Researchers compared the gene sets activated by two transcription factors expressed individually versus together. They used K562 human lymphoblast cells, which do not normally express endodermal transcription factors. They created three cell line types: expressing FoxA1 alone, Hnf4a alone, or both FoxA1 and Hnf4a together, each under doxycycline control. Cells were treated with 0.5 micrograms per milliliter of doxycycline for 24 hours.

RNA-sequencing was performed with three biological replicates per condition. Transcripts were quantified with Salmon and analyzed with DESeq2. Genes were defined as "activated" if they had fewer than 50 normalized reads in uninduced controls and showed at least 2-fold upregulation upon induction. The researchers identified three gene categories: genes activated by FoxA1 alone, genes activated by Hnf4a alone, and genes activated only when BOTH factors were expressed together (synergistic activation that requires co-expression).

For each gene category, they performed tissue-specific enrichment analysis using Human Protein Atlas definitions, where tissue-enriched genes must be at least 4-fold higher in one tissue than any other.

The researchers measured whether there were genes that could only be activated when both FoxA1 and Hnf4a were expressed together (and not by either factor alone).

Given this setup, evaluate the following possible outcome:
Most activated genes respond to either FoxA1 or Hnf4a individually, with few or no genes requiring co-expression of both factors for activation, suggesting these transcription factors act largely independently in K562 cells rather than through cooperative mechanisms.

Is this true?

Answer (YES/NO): NO